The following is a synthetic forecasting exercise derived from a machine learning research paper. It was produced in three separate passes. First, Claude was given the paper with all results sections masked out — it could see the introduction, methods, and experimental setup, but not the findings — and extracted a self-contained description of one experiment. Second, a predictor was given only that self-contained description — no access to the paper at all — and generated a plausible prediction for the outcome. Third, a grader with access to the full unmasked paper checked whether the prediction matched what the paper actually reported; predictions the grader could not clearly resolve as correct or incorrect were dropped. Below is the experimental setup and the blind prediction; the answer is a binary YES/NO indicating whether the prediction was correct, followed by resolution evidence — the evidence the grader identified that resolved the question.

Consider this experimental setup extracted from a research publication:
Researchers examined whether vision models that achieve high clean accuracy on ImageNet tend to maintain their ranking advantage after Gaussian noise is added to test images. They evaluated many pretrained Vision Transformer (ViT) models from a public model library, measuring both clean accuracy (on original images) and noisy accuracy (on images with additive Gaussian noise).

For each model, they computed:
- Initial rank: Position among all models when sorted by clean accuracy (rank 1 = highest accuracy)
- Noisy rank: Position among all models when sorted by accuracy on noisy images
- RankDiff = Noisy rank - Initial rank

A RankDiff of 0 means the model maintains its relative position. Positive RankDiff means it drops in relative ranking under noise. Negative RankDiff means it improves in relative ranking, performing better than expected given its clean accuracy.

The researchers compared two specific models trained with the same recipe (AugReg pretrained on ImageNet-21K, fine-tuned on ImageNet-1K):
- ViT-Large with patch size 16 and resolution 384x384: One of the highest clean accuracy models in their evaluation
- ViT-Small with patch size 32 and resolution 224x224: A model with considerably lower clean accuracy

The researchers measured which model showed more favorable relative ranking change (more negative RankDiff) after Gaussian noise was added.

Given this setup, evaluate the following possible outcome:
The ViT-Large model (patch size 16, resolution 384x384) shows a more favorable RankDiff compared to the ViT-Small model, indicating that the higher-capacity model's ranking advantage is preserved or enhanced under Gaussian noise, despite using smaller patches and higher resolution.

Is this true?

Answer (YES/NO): NO